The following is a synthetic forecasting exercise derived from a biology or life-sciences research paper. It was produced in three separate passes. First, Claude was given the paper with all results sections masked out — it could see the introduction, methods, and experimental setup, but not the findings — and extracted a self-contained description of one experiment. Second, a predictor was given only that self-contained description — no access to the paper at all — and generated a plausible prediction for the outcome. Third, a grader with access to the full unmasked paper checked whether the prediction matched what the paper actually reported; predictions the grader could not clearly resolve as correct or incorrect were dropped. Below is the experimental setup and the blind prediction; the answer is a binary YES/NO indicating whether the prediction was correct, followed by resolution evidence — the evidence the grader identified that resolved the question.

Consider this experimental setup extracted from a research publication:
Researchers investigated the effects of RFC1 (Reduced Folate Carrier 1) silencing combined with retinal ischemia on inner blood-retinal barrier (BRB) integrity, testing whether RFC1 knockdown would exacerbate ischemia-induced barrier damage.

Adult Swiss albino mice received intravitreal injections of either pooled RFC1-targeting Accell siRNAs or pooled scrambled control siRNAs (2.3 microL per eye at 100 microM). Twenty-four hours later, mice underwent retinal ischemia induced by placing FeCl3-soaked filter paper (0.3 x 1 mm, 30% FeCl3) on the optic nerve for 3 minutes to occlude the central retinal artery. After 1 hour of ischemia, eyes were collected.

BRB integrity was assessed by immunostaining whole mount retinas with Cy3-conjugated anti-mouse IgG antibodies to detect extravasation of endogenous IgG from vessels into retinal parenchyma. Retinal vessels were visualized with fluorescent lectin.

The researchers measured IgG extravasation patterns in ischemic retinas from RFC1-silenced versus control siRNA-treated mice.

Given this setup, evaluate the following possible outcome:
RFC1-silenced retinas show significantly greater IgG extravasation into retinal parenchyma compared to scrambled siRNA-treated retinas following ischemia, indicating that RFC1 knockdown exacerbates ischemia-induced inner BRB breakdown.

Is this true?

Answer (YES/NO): YES